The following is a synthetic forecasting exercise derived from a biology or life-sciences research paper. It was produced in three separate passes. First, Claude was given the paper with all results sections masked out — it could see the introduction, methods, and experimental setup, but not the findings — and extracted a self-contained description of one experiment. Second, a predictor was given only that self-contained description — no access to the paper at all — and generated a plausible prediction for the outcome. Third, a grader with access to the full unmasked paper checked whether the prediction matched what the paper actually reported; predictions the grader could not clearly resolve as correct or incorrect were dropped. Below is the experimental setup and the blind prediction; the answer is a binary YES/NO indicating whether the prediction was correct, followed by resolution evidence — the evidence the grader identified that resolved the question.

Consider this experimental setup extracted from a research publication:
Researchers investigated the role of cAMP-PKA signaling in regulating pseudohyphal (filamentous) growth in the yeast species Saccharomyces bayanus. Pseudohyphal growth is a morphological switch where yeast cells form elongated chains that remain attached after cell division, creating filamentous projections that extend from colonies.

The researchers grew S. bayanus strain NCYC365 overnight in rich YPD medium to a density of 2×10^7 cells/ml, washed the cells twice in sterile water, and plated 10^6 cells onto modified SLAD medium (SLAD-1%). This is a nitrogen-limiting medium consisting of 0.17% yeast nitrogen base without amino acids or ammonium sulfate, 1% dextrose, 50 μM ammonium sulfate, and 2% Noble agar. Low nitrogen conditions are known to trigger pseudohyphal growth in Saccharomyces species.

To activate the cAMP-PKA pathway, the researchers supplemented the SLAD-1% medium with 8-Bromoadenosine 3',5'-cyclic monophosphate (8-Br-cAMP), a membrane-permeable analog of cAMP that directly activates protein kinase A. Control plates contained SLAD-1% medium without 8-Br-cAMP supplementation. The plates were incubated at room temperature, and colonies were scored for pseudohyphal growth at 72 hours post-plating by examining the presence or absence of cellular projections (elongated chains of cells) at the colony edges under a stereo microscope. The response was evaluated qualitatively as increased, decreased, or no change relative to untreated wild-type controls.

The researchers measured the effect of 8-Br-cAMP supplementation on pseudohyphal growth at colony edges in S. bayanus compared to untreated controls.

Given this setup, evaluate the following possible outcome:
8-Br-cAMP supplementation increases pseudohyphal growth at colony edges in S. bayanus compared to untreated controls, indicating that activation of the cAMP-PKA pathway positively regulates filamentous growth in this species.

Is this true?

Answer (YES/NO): NO